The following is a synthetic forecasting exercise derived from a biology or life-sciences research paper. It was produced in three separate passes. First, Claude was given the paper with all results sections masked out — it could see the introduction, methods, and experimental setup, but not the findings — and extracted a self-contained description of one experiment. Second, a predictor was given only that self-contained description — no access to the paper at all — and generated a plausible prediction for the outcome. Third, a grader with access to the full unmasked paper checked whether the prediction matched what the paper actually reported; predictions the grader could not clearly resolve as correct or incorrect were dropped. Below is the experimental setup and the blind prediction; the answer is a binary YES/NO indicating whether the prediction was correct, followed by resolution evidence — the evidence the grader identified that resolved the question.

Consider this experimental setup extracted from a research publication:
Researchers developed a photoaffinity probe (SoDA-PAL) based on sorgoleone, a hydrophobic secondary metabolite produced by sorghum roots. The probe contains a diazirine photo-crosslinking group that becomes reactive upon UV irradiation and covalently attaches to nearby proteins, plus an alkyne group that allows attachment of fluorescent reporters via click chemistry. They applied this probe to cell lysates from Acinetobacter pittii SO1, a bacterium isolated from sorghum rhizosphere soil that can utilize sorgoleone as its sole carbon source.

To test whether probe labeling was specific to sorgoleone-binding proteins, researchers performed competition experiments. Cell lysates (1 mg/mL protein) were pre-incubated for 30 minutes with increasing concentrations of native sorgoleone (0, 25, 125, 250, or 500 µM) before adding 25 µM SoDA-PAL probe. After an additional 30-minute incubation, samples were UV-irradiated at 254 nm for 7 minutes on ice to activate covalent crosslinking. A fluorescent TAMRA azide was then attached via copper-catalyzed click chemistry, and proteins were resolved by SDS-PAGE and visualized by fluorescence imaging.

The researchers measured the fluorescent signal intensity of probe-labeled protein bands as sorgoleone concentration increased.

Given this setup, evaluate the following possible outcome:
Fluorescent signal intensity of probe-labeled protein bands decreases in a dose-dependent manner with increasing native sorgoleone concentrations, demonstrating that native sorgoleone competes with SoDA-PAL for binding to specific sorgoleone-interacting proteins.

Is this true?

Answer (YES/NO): YES